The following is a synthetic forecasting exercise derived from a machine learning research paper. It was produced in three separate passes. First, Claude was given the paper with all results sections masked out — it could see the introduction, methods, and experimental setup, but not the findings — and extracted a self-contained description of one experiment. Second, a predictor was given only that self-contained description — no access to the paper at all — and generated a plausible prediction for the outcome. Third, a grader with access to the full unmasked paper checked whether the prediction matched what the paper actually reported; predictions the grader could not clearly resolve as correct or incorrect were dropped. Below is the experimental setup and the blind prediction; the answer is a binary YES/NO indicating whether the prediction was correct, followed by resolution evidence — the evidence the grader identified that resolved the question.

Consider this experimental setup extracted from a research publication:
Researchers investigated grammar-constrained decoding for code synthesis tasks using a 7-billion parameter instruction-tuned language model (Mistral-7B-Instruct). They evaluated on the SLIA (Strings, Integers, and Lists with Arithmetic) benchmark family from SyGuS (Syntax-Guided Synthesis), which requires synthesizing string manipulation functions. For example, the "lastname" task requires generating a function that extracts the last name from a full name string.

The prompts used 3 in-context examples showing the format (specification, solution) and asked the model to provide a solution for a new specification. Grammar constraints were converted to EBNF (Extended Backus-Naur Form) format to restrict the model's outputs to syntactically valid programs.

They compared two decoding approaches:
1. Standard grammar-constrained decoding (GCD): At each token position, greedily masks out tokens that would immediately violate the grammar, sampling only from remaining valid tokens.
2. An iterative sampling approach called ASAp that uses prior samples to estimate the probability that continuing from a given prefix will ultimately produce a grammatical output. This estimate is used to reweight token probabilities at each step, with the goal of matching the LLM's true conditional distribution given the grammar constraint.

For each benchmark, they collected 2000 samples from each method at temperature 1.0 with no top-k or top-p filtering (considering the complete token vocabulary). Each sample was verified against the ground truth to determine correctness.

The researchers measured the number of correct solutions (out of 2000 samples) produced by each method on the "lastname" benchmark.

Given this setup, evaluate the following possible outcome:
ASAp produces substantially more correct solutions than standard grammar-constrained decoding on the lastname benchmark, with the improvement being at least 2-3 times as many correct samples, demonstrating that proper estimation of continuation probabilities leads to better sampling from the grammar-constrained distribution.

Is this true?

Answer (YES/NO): NO